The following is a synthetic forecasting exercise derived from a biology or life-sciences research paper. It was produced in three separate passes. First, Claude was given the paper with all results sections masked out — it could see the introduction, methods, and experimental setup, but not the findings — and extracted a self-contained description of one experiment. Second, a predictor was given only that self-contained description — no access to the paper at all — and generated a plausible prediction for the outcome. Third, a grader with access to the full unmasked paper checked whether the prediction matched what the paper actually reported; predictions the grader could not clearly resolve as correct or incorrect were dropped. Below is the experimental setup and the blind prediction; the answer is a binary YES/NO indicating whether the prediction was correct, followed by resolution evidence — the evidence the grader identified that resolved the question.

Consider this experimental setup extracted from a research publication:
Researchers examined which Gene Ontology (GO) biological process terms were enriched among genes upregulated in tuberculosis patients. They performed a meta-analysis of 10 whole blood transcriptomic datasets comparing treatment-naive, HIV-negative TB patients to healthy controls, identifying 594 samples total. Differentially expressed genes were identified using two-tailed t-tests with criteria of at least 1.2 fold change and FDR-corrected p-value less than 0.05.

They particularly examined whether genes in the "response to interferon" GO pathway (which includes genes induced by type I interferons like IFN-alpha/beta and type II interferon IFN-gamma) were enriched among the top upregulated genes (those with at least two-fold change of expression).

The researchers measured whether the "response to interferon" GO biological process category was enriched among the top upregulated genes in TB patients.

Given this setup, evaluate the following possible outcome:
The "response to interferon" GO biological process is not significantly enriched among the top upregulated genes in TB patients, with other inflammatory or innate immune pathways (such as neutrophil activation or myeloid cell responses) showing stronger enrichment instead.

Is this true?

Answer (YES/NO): NO